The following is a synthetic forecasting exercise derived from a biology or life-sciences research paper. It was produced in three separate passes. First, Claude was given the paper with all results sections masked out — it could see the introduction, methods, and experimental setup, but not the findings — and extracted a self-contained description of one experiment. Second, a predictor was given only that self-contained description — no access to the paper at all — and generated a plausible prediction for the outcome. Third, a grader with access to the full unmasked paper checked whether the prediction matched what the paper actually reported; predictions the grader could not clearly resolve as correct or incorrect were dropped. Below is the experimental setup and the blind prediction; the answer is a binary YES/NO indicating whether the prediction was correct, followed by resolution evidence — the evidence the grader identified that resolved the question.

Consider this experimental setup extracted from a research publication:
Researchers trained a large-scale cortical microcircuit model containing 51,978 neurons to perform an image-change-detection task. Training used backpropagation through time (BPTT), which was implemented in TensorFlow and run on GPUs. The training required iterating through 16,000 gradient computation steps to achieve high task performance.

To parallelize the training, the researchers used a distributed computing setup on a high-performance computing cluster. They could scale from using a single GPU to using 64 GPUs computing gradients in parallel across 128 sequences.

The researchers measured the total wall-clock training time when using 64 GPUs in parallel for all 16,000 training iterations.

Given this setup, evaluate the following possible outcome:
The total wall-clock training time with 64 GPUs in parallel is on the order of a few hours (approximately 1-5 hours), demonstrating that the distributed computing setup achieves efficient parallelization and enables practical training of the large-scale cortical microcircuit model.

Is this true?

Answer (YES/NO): NO